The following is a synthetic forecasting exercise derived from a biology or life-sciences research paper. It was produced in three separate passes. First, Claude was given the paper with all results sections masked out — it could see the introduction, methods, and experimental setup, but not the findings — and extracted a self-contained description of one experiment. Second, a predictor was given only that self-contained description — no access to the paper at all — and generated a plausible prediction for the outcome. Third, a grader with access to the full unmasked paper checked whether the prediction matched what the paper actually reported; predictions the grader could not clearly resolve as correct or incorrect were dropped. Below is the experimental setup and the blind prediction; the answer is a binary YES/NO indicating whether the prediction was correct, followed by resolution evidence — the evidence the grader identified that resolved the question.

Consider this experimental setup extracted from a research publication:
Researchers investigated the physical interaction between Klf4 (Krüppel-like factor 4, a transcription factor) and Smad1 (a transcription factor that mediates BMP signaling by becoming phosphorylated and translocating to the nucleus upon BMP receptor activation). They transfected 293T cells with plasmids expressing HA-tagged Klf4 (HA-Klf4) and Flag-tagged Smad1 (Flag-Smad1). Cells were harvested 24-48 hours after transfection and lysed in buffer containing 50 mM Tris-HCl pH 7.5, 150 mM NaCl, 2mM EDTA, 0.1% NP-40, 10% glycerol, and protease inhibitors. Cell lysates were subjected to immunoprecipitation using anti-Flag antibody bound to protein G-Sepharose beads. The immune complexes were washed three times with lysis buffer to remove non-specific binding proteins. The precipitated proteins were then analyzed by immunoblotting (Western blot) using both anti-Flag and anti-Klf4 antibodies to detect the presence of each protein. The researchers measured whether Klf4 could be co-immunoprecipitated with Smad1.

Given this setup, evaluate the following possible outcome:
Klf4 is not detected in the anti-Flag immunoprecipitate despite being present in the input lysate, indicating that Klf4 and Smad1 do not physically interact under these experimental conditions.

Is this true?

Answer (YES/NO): NO